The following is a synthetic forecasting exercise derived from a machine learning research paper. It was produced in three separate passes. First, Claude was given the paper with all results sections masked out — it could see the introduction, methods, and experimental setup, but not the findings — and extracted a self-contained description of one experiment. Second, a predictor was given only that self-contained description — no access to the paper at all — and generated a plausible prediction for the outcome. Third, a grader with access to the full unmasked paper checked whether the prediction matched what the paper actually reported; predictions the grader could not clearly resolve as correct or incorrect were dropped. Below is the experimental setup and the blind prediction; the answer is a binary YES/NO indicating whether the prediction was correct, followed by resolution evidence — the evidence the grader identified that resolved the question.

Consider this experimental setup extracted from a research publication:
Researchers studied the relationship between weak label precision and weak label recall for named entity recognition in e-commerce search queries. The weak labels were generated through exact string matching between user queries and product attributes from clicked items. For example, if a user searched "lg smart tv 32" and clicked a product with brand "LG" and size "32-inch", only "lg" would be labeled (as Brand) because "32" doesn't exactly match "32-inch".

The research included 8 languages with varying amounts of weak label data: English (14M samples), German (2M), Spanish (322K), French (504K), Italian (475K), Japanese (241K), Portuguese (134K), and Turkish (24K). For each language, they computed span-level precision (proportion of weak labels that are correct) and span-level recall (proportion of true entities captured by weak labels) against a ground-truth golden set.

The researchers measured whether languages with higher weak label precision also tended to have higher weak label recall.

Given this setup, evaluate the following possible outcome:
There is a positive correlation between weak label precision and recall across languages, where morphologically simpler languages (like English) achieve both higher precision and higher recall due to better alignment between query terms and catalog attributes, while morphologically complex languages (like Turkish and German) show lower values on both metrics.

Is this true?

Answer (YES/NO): NO